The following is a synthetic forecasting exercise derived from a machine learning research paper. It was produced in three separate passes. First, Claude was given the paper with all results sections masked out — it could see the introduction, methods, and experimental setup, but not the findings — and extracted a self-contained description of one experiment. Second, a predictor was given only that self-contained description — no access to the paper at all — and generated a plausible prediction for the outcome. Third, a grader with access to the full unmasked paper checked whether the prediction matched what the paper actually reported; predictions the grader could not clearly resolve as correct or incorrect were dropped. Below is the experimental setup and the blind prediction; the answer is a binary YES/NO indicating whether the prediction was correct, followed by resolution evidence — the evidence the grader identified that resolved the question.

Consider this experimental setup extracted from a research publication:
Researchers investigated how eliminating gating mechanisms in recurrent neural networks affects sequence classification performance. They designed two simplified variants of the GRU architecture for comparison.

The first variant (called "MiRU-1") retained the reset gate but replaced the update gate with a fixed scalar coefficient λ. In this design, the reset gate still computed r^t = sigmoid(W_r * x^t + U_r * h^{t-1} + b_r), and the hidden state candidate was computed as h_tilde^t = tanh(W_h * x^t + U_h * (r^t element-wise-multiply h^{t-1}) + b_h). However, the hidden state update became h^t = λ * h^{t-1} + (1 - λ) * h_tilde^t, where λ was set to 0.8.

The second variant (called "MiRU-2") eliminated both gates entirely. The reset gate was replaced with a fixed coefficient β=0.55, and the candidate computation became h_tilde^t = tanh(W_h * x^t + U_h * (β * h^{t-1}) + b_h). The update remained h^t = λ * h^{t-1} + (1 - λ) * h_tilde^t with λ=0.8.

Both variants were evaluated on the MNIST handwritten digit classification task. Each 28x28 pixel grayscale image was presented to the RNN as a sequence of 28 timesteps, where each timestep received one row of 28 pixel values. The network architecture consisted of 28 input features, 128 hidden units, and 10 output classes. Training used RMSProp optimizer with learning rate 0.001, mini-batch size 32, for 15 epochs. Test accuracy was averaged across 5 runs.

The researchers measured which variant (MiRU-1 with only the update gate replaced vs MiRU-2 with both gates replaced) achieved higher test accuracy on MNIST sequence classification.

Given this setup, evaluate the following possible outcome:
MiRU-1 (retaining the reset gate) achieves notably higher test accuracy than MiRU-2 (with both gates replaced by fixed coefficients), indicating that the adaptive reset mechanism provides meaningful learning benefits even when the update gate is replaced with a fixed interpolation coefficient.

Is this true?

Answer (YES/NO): NO